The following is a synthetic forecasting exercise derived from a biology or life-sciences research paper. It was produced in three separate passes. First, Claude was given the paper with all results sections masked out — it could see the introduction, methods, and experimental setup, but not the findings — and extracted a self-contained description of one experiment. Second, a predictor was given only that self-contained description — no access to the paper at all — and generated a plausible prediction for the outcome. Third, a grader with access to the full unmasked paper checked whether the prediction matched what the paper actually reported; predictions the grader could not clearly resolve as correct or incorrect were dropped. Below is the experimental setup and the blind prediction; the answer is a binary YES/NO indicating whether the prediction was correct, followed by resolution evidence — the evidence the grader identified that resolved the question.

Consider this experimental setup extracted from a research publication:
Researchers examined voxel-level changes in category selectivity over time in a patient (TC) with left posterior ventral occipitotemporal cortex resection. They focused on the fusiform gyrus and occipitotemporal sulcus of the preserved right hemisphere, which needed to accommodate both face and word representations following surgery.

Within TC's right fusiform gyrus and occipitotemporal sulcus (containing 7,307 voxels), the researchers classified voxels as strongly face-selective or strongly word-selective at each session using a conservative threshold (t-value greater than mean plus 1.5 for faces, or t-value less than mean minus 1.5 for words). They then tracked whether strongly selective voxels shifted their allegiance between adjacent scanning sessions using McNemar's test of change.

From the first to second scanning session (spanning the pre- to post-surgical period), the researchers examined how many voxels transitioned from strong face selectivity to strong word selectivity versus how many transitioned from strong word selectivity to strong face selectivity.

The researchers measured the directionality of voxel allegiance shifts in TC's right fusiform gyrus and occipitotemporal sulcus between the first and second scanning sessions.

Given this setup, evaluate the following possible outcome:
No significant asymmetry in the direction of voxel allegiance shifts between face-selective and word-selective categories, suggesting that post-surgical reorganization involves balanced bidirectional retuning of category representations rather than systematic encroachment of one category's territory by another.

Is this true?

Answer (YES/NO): NO